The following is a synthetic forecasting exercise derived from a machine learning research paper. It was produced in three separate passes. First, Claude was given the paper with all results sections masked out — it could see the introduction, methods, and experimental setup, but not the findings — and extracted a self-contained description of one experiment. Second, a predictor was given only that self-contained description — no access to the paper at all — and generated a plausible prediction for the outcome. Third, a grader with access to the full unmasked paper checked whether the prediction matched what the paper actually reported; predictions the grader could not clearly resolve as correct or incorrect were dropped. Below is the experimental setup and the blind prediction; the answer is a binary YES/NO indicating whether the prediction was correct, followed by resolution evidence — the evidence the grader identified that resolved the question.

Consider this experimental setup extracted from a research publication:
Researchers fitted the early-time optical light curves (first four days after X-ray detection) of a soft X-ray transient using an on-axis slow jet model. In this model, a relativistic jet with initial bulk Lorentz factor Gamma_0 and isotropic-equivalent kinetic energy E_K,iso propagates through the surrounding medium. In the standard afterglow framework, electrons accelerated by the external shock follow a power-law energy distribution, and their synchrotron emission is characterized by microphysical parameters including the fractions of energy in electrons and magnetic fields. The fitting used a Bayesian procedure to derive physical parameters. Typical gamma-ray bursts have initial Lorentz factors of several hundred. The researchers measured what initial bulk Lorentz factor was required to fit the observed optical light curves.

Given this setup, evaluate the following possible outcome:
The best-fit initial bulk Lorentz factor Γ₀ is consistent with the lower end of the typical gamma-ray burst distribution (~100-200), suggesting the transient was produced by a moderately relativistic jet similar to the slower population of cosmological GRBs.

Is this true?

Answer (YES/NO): NO